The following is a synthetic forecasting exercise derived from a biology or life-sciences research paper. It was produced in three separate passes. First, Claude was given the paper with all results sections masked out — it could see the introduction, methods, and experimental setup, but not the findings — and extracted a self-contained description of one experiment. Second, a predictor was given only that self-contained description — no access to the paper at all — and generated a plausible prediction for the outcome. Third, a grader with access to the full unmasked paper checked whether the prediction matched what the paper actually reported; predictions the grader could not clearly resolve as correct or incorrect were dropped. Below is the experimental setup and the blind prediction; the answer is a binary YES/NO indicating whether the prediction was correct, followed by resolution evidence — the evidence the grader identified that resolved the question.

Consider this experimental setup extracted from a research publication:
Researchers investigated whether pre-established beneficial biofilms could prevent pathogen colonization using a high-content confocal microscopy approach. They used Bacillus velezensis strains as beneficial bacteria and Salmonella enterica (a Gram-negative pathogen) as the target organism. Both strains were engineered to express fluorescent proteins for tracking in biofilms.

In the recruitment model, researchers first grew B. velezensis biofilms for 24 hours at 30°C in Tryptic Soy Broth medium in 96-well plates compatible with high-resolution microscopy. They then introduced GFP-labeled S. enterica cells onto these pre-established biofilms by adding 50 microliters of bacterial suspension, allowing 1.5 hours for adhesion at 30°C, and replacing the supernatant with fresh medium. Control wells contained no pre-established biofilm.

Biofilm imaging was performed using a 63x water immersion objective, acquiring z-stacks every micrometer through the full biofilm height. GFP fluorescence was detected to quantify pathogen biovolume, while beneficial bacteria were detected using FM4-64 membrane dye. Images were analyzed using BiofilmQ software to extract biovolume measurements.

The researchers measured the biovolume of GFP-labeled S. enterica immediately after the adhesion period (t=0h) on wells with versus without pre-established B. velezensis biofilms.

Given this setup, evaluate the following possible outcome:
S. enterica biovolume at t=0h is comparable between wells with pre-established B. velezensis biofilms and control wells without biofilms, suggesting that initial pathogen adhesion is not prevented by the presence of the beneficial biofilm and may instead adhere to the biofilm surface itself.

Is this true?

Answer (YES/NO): YES